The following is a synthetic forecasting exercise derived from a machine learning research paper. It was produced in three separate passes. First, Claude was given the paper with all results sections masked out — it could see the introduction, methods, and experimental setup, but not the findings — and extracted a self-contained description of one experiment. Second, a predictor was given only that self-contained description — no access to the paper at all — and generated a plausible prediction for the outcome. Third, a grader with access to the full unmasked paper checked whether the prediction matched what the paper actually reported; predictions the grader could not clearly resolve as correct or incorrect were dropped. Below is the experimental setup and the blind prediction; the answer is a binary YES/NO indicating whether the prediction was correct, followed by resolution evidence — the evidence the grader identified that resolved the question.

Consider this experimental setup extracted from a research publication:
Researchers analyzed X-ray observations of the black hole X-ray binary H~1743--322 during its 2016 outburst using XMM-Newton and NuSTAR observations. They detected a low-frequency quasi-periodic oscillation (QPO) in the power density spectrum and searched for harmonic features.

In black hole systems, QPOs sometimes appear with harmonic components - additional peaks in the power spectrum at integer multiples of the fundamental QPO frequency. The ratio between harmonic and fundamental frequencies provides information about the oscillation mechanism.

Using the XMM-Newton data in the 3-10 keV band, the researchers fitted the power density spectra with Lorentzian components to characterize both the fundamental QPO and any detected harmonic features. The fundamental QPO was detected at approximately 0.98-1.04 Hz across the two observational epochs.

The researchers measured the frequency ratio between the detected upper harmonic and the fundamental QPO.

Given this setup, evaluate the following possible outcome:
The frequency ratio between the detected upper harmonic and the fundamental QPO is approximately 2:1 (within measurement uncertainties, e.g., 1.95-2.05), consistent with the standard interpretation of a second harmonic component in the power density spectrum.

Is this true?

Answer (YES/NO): YES